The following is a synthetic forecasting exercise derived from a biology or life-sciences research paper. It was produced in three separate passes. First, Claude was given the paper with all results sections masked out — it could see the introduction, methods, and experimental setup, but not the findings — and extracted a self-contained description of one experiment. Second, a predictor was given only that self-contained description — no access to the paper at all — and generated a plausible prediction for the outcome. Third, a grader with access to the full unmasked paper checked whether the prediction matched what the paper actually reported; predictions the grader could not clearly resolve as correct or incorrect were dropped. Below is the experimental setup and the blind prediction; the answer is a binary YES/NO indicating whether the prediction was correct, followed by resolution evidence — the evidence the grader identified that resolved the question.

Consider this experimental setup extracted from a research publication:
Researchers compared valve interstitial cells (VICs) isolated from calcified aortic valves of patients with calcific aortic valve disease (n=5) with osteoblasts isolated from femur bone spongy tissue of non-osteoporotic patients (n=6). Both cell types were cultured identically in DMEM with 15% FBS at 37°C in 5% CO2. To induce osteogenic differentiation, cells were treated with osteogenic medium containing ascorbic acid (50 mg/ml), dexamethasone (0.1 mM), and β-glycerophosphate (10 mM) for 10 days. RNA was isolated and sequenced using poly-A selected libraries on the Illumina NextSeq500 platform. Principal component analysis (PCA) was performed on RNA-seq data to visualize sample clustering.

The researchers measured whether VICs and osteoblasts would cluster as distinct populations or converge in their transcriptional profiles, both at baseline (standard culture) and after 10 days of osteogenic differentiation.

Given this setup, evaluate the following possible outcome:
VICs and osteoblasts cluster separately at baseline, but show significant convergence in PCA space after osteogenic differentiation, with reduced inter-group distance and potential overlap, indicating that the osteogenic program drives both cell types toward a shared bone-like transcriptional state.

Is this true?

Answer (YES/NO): NO